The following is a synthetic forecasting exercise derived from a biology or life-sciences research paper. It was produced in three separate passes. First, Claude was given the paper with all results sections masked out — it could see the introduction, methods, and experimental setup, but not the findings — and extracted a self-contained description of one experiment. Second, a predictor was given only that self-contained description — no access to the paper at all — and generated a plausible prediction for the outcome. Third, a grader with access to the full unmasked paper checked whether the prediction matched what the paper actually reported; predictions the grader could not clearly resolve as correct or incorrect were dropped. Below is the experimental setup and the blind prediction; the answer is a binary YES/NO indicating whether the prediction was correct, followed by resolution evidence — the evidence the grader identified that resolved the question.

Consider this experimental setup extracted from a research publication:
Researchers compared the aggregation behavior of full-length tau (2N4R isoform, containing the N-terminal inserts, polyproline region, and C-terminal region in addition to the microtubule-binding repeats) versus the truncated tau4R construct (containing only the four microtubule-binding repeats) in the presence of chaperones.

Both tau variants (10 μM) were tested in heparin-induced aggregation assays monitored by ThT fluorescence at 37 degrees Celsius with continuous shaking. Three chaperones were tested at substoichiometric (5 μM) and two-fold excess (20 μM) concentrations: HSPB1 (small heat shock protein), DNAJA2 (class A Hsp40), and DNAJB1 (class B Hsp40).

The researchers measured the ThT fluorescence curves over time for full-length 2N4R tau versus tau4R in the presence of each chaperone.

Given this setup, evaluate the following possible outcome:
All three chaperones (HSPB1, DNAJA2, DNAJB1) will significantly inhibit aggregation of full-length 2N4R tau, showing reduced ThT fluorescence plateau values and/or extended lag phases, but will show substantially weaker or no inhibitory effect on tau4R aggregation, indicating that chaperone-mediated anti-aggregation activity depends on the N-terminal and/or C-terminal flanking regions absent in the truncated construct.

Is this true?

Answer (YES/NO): NO